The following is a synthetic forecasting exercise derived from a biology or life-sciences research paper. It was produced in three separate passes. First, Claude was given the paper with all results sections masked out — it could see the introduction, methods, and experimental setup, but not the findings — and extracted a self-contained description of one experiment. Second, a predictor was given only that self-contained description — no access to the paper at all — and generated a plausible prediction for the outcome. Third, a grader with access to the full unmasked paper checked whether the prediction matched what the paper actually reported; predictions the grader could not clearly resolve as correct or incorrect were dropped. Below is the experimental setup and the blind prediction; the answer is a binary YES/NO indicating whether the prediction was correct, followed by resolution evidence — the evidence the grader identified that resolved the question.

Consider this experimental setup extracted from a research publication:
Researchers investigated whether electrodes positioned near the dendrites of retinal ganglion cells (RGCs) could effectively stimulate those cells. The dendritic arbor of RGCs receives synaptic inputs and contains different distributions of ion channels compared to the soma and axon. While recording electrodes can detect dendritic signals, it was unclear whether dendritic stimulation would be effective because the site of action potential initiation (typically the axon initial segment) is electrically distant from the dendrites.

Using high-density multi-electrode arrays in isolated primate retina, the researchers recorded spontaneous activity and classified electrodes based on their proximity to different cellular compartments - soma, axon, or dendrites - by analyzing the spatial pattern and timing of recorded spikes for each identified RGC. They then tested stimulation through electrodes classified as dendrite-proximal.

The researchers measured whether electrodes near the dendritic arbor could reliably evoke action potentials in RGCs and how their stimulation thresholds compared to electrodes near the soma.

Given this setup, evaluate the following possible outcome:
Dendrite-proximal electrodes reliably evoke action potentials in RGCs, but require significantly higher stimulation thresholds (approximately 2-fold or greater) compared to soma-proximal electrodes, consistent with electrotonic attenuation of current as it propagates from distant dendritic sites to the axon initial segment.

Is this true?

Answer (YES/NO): NO